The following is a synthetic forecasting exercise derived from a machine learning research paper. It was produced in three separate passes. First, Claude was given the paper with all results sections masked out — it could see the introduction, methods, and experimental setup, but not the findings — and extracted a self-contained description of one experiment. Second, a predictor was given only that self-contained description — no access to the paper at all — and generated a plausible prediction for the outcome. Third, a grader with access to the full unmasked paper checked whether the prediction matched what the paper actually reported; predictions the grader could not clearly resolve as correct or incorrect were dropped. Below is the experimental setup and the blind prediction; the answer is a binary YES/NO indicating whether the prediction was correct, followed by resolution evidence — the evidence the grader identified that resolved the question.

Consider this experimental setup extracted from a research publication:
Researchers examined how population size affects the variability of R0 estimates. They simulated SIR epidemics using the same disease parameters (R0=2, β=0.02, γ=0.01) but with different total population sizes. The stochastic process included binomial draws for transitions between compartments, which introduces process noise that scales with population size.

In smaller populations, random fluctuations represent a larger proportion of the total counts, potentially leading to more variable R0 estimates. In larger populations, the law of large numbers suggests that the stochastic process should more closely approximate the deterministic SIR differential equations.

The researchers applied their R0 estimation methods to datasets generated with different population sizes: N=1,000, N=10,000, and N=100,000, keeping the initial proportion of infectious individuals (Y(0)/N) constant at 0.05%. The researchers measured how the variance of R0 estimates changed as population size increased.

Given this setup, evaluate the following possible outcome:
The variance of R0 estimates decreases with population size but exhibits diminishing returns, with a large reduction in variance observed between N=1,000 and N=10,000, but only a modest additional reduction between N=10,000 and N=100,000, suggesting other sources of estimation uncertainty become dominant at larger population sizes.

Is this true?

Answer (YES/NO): NO